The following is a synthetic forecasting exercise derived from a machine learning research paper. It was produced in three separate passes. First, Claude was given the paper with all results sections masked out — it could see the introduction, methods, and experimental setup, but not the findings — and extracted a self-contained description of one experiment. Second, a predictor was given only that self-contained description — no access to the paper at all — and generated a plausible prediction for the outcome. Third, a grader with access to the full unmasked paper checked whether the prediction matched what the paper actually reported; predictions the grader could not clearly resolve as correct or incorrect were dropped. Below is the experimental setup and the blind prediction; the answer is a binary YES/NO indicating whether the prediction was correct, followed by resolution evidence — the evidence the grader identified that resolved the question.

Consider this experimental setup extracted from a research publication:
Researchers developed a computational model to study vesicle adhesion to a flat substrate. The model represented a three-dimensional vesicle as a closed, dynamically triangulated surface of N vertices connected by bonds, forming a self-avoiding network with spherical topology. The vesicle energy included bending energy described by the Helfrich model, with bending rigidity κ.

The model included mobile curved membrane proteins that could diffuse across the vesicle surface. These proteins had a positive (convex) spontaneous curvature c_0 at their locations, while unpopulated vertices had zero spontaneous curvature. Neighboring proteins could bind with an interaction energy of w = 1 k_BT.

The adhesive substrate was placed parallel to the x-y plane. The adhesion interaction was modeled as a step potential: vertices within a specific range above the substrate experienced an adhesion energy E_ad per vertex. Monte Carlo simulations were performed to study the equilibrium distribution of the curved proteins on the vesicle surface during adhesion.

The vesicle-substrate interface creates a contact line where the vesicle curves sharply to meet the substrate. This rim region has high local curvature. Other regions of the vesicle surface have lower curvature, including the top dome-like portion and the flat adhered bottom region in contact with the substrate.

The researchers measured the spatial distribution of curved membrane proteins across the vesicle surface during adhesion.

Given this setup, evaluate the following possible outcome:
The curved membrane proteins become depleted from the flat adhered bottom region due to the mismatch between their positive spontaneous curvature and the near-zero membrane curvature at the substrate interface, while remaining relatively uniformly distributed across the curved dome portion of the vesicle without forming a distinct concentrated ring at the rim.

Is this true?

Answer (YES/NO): NO